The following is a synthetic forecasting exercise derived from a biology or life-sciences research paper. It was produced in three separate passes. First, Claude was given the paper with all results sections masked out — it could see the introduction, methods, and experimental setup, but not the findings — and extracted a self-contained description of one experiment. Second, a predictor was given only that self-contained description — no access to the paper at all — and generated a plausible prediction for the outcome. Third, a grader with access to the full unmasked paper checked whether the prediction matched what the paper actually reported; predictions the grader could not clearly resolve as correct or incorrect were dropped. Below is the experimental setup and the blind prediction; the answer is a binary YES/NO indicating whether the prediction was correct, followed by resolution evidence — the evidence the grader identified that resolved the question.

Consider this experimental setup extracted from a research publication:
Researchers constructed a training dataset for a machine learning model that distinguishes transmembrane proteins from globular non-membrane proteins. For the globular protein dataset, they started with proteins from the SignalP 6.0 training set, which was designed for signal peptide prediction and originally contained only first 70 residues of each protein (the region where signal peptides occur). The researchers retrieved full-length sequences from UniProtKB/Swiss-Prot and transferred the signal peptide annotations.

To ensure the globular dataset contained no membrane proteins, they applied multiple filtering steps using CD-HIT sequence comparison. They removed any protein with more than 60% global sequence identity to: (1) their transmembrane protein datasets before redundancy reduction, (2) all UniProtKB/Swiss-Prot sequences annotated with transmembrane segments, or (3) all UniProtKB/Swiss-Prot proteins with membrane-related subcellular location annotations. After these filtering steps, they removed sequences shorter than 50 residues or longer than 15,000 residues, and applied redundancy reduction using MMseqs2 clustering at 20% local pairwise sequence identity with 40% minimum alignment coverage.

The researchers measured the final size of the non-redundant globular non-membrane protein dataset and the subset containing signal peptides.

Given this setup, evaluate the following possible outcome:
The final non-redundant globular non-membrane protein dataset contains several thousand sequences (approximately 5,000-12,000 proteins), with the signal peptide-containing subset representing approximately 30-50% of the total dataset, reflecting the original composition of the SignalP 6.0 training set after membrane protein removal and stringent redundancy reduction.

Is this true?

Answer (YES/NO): NO